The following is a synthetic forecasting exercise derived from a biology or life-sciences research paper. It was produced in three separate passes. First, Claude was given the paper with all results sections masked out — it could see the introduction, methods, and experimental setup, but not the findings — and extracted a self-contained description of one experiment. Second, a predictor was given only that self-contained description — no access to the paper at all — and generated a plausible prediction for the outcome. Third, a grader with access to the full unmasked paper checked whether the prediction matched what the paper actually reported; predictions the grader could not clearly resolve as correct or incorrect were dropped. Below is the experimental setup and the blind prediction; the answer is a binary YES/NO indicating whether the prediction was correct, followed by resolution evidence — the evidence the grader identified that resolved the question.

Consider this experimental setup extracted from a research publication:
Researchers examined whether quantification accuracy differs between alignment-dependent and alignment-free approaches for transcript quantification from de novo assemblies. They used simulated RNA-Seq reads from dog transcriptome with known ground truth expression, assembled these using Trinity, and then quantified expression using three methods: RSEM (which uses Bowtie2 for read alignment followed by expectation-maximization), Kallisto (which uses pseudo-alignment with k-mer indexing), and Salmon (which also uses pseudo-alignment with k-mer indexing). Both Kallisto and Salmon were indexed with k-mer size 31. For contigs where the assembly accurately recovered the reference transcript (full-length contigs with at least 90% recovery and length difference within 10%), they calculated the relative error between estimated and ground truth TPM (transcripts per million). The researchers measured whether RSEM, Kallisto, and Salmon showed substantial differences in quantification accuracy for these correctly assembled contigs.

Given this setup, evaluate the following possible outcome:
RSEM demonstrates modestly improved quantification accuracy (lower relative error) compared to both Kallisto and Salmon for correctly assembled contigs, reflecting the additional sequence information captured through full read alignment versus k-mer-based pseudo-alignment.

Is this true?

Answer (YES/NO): NO